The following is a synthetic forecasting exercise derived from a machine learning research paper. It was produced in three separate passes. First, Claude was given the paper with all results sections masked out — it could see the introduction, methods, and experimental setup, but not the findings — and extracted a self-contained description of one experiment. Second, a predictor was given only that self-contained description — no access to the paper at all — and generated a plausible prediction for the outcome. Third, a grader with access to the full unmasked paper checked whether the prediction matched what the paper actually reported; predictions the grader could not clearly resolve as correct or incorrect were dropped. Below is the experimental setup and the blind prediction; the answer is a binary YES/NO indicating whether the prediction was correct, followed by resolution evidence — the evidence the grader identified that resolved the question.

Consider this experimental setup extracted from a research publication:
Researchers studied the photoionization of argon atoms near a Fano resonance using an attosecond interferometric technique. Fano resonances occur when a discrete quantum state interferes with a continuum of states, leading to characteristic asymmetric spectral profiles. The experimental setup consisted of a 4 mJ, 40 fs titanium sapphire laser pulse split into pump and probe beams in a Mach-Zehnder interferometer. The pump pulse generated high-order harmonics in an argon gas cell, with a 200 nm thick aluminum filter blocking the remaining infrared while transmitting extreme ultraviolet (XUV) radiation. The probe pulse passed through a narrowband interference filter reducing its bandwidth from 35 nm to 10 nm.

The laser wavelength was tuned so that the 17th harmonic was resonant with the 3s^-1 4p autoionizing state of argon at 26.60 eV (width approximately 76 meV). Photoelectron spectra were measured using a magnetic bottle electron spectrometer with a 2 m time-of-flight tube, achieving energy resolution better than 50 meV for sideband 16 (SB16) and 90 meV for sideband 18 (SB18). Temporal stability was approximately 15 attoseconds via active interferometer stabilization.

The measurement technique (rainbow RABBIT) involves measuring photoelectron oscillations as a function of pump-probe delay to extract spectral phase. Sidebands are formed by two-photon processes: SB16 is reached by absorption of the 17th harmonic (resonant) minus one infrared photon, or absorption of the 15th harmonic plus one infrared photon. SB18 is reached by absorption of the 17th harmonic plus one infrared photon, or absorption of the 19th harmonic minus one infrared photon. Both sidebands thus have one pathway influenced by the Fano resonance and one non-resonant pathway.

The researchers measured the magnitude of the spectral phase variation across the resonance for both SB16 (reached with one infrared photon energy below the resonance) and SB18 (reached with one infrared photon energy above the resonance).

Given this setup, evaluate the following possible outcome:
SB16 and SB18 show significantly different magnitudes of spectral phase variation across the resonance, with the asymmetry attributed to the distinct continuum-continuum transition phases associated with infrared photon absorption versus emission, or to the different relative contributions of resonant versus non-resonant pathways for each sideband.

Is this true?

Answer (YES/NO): YES